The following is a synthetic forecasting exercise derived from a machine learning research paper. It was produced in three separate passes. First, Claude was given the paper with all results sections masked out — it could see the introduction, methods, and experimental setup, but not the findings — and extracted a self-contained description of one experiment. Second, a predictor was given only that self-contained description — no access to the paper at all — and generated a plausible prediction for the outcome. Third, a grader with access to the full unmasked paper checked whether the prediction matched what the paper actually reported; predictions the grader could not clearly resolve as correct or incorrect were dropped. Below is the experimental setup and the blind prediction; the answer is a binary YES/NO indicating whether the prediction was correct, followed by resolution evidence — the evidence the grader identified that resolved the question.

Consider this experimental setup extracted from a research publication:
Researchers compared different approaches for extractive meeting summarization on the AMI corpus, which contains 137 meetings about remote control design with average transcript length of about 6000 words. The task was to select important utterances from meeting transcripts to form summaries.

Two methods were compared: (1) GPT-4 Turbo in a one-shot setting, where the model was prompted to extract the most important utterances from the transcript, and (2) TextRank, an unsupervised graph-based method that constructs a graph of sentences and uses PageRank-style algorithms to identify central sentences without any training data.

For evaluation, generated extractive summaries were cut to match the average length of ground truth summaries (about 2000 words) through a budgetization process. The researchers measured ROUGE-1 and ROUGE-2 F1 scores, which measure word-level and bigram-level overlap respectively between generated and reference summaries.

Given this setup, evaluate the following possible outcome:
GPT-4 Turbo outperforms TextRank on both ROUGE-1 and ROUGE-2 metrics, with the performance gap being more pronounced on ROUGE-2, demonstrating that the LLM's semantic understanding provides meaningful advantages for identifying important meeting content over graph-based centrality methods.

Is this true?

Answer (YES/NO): NO